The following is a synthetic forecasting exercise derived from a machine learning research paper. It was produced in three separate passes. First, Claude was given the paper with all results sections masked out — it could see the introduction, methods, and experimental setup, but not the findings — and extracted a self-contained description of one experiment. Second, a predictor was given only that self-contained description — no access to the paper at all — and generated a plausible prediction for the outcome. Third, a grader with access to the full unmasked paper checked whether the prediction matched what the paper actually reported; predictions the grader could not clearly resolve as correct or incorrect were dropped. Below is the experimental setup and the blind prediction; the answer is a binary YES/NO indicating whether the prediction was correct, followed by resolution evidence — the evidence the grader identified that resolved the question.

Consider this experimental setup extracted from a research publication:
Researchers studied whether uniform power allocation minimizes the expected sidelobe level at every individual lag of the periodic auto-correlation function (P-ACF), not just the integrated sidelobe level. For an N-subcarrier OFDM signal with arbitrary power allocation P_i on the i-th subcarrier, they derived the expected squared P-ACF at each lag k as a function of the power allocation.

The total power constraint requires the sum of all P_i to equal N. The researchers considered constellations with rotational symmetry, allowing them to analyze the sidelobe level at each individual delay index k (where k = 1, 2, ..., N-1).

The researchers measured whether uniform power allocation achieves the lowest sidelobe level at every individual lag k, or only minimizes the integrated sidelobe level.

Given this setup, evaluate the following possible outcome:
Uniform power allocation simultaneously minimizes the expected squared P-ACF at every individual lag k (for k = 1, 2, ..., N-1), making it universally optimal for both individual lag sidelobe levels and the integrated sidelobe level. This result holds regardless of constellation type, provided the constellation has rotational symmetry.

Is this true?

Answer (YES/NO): YES